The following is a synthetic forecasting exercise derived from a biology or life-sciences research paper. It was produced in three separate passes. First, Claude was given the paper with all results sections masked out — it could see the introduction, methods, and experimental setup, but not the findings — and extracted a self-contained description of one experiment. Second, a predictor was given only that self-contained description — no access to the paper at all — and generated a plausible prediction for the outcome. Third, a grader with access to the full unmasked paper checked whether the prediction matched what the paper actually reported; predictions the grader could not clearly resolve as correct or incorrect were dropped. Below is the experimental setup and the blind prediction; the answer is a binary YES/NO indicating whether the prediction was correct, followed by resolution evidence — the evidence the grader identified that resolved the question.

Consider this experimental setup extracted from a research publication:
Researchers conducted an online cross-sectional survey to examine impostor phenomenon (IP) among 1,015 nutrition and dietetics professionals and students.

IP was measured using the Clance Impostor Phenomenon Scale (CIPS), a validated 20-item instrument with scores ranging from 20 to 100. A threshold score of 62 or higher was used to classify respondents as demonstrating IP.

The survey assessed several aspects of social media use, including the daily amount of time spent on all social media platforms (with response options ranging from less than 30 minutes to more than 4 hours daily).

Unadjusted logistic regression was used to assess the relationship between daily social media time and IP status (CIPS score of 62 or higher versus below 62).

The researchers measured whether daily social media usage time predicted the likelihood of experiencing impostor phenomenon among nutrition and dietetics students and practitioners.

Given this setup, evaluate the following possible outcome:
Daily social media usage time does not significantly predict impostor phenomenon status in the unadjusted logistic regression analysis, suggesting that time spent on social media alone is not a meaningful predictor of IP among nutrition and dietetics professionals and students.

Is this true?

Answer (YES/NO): NO